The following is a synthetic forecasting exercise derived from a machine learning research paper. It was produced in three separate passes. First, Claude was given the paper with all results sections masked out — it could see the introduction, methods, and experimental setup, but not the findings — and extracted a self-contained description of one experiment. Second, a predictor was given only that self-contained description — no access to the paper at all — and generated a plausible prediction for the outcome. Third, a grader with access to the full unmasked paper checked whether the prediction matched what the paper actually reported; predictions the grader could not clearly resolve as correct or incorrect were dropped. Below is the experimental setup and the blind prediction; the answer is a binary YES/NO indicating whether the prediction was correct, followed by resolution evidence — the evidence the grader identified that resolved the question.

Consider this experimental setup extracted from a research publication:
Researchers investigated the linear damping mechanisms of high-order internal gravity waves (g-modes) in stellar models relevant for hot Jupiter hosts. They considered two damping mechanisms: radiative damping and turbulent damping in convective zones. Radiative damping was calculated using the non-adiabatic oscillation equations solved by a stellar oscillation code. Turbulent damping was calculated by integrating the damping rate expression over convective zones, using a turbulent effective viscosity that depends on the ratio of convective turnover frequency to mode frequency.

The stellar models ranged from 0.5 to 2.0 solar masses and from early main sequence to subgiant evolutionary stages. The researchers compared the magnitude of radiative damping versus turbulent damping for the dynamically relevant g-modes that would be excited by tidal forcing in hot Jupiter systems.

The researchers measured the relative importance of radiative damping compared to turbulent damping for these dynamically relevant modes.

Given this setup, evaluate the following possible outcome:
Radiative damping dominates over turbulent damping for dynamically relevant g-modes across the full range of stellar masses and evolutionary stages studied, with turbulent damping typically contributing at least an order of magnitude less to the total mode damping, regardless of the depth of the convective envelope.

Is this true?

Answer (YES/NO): YES